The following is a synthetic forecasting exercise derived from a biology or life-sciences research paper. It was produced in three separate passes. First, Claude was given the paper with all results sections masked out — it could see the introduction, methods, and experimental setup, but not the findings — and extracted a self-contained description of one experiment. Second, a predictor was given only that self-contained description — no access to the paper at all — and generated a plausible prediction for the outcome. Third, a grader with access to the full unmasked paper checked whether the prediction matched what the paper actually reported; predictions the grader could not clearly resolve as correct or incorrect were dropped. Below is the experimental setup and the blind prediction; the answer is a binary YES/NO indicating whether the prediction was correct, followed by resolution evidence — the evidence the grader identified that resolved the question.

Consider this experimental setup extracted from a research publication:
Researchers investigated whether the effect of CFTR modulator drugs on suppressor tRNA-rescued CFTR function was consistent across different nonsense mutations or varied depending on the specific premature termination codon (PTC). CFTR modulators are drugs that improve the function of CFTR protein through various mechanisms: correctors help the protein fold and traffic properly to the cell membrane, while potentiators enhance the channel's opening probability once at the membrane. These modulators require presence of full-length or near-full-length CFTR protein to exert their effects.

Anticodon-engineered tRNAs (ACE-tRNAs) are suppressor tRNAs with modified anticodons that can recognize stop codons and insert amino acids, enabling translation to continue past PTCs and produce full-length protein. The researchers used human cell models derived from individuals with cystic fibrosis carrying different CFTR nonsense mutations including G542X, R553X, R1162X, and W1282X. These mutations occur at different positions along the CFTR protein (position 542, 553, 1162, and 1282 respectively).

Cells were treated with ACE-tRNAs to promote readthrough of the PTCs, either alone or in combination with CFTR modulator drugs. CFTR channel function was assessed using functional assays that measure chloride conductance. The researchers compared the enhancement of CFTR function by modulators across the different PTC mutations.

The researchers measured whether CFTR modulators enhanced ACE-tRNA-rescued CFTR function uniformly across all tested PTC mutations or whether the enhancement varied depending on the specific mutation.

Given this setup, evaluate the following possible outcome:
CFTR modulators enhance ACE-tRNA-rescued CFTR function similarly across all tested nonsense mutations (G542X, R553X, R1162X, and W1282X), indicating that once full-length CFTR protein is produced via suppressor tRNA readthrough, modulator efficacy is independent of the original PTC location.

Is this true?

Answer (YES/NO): NO